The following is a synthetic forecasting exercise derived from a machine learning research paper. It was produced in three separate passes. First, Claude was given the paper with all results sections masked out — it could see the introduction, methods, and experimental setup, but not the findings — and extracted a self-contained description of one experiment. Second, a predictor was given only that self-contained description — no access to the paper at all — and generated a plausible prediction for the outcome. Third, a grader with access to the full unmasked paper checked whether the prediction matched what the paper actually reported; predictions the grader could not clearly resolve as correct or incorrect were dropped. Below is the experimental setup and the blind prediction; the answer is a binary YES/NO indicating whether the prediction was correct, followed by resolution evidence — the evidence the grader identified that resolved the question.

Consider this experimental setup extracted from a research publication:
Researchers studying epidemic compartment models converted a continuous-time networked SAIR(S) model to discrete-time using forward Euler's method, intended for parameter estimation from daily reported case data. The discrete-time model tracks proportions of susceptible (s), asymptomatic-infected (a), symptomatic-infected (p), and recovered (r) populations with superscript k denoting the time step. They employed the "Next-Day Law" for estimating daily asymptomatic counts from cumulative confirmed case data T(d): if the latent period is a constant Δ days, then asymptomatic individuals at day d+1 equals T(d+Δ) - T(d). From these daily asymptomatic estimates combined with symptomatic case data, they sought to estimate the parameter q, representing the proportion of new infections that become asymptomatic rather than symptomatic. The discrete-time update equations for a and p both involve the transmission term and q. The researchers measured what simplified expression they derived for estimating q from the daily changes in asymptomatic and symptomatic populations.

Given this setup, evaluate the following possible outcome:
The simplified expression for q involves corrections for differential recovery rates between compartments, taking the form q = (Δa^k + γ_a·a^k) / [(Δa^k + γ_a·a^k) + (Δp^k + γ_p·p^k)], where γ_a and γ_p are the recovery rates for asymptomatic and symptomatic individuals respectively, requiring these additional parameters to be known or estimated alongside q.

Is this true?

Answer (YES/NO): NO